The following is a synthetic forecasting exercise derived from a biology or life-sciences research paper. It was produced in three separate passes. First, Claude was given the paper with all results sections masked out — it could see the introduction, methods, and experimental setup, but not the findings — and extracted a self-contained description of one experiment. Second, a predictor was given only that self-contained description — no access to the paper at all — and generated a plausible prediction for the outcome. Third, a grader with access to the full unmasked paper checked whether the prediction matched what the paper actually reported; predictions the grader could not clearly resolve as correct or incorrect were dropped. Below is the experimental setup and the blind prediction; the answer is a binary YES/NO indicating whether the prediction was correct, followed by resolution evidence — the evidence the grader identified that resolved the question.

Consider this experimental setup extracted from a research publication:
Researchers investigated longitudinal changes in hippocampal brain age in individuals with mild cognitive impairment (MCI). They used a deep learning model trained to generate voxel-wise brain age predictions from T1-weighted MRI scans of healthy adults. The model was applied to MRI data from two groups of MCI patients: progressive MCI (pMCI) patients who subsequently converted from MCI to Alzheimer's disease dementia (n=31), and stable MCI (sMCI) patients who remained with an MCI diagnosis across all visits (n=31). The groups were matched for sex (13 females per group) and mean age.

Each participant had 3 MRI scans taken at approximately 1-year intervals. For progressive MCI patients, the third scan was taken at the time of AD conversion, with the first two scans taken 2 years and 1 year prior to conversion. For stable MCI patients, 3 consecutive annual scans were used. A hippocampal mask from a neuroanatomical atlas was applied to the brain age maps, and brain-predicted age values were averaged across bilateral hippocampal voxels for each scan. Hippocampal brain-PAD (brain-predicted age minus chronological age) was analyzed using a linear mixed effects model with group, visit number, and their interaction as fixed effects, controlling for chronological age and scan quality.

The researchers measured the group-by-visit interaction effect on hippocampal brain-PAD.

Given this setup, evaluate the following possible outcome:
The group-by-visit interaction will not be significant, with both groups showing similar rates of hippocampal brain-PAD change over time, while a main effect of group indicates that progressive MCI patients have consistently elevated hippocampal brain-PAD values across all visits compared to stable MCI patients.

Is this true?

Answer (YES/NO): NO